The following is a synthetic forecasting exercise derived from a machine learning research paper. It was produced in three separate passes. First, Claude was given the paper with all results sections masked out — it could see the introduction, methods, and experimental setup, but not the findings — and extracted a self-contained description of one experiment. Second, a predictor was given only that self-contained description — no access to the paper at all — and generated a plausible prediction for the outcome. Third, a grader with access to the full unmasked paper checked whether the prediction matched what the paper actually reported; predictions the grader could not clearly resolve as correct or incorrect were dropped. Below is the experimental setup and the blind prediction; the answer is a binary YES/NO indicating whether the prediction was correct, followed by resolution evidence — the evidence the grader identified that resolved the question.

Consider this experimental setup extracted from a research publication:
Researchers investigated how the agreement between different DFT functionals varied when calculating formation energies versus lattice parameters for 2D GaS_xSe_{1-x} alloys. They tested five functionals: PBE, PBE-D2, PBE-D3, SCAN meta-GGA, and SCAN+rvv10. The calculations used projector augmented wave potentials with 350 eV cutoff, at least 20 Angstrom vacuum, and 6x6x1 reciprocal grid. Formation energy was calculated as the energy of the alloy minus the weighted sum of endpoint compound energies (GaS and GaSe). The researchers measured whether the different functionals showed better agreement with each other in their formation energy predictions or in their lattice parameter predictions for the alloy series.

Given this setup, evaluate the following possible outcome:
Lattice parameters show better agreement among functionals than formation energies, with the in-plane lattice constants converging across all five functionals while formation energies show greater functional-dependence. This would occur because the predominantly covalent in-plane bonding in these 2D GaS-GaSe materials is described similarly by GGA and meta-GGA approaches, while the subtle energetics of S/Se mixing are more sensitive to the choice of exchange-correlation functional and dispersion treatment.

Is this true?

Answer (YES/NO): NO